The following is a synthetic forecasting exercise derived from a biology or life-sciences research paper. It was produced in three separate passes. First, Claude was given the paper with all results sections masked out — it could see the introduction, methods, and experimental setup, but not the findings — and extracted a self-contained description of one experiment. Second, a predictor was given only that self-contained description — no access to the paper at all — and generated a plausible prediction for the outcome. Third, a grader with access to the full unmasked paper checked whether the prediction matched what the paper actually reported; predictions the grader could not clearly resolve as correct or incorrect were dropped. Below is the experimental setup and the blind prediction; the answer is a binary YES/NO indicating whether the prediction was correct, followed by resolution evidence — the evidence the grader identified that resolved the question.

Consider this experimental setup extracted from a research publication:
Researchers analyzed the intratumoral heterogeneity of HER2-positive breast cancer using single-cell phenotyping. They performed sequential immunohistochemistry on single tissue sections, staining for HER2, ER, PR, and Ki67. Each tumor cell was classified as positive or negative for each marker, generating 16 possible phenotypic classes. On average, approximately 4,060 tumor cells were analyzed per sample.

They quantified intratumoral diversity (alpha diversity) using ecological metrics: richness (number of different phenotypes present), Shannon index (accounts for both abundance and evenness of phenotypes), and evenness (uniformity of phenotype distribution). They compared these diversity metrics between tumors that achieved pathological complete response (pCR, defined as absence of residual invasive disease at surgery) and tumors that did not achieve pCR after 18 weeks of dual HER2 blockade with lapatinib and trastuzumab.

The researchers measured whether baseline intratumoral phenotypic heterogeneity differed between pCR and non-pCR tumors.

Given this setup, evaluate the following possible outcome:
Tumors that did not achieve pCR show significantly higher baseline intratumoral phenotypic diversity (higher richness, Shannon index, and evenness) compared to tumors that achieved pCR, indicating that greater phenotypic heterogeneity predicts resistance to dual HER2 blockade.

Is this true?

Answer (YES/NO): NO